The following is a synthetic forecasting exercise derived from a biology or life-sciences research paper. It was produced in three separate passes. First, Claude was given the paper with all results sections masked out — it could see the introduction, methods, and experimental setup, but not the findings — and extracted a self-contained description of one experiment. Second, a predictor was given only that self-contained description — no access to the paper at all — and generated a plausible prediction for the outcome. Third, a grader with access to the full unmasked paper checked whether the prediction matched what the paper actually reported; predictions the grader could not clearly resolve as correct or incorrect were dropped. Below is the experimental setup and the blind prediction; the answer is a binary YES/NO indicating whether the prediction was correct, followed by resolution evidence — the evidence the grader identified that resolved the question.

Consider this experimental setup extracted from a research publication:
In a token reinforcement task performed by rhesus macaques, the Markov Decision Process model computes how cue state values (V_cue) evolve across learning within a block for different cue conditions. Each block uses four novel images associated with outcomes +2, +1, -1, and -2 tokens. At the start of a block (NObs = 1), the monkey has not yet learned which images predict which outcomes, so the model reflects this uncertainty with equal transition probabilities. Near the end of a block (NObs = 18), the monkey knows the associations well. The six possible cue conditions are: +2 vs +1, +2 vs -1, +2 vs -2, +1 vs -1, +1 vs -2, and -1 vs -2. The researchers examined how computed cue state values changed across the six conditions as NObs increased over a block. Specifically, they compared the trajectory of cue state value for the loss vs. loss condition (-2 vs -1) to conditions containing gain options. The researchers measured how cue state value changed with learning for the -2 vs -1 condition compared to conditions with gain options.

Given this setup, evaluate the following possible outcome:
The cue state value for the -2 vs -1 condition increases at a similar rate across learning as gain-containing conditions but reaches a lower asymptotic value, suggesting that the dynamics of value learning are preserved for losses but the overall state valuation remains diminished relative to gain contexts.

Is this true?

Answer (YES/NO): NO